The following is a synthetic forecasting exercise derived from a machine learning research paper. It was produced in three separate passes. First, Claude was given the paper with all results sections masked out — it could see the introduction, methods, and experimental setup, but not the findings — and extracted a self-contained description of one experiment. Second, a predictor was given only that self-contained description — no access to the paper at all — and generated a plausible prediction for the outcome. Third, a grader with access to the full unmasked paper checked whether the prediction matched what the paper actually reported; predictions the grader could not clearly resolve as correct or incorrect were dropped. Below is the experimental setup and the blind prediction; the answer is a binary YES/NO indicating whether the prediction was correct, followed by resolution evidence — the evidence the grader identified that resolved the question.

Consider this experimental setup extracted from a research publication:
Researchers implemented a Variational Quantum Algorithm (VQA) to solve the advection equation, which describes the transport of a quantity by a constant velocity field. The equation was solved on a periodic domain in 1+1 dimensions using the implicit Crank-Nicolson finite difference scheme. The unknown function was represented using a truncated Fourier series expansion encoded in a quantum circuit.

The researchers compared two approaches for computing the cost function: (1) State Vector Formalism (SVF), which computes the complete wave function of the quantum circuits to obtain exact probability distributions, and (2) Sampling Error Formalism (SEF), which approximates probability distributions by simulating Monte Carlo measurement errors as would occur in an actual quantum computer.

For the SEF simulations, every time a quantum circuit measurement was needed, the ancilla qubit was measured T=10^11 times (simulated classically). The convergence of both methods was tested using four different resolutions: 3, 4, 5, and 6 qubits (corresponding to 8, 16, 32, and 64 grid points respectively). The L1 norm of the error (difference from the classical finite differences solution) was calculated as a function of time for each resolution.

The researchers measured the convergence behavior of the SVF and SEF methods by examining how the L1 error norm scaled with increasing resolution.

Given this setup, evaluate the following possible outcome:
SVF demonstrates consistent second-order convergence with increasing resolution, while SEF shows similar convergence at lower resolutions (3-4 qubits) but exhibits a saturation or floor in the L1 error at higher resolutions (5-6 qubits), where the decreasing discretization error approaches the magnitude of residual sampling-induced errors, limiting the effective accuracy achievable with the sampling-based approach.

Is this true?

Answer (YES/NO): NO